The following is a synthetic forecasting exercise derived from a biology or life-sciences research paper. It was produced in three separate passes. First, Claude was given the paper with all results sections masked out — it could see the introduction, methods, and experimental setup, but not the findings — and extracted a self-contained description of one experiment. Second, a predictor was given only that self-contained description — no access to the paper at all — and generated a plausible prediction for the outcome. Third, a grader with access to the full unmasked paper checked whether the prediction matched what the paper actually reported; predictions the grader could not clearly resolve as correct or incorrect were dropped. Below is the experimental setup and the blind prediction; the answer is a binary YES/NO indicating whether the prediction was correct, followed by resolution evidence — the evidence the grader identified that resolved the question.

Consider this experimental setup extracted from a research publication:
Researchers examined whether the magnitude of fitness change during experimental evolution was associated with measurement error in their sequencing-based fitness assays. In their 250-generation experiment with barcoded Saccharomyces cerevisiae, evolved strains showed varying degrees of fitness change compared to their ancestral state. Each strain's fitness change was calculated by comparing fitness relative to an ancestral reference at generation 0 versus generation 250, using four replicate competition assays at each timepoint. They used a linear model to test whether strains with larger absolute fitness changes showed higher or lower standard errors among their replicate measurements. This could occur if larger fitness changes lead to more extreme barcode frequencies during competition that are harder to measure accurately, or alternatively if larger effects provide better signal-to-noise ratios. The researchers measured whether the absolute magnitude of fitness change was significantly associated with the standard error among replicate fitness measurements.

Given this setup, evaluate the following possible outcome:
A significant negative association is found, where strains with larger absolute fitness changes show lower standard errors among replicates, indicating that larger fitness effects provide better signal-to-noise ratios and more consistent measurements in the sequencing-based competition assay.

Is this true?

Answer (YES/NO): NO